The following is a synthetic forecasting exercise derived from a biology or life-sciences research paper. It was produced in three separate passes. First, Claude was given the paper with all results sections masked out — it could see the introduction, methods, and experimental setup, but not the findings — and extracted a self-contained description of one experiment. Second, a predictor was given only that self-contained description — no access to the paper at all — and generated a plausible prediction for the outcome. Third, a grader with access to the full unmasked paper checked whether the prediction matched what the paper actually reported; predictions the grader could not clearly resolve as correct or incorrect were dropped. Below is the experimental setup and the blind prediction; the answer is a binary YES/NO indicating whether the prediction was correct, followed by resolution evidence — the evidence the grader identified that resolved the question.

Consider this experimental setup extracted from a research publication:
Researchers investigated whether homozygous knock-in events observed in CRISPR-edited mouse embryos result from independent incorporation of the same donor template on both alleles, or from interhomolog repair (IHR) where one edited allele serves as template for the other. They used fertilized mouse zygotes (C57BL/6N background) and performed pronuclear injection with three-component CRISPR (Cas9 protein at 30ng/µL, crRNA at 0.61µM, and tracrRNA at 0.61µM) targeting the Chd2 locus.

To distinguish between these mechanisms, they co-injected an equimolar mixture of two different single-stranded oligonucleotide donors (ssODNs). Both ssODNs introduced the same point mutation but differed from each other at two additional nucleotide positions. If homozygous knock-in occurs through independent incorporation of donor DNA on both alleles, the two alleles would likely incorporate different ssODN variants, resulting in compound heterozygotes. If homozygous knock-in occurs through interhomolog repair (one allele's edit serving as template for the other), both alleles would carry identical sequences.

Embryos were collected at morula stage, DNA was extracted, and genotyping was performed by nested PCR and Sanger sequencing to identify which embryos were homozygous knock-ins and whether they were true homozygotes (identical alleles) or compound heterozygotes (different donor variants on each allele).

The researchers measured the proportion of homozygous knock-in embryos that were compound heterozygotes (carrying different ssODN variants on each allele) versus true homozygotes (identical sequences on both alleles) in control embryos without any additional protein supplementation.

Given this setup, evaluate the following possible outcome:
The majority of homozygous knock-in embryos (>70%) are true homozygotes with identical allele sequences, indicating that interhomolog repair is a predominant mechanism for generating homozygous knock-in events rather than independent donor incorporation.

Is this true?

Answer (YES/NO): NO